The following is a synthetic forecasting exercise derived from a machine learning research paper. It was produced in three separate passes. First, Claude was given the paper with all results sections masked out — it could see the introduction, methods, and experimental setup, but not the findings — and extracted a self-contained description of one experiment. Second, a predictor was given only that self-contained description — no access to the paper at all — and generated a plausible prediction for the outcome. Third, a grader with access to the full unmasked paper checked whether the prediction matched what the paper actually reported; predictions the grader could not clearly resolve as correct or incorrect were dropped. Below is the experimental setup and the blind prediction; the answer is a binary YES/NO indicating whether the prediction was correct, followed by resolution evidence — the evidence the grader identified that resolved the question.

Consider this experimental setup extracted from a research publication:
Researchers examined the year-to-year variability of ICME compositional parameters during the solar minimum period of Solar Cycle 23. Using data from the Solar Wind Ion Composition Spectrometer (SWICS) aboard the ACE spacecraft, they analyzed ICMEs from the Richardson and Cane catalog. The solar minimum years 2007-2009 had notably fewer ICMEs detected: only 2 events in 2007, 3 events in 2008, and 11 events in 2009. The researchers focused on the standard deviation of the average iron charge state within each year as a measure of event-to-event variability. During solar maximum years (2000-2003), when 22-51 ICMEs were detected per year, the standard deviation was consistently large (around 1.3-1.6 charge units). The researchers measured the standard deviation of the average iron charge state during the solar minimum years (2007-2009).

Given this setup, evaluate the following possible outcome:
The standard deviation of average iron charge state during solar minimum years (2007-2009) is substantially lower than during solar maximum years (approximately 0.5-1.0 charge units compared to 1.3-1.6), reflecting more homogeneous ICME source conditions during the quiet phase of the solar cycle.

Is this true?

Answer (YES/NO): NO